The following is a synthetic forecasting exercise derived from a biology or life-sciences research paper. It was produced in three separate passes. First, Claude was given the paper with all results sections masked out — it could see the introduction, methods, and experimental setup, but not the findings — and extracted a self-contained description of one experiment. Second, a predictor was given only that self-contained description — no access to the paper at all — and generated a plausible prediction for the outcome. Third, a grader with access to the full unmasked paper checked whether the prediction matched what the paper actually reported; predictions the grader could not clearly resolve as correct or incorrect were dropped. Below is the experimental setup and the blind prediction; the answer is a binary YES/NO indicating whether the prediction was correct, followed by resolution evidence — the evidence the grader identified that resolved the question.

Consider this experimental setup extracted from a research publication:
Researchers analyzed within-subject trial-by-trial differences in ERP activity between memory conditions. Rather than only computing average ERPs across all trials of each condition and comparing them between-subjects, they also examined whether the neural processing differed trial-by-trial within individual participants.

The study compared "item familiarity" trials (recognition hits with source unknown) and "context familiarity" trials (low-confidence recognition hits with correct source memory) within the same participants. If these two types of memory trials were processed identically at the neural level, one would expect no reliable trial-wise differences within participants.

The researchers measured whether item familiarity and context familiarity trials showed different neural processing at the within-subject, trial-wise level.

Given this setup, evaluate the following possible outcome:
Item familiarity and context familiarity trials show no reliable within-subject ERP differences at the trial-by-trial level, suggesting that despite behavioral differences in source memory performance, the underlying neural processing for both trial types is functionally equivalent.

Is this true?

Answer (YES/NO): NO